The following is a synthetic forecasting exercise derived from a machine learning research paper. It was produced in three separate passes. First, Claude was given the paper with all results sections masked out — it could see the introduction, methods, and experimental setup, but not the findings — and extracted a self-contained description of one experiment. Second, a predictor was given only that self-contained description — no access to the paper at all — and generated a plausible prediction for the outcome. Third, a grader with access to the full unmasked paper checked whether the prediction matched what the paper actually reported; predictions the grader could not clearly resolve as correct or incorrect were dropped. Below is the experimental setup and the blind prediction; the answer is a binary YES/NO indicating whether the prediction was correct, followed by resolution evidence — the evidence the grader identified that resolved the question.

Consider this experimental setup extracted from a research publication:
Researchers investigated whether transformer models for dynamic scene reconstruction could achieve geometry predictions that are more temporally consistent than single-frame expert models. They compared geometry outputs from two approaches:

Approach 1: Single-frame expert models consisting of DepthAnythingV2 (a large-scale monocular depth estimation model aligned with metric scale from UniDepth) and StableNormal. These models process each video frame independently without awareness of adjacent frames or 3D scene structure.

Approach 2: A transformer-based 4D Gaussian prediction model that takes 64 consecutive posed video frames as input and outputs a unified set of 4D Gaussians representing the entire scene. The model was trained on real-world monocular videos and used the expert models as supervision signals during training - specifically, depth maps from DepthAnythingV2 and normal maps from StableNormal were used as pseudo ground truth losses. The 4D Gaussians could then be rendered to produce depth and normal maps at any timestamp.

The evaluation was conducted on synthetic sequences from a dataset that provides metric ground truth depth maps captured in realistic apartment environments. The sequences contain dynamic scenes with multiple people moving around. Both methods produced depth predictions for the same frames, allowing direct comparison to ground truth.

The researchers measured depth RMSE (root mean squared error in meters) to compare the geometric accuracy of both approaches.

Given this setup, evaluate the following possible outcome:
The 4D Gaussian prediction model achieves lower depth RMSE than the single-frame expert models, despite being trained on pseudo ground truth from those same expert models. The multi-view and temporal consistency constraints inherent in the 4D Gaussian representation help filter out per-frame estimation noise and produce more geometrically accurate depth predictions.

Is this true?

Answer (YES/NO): YES